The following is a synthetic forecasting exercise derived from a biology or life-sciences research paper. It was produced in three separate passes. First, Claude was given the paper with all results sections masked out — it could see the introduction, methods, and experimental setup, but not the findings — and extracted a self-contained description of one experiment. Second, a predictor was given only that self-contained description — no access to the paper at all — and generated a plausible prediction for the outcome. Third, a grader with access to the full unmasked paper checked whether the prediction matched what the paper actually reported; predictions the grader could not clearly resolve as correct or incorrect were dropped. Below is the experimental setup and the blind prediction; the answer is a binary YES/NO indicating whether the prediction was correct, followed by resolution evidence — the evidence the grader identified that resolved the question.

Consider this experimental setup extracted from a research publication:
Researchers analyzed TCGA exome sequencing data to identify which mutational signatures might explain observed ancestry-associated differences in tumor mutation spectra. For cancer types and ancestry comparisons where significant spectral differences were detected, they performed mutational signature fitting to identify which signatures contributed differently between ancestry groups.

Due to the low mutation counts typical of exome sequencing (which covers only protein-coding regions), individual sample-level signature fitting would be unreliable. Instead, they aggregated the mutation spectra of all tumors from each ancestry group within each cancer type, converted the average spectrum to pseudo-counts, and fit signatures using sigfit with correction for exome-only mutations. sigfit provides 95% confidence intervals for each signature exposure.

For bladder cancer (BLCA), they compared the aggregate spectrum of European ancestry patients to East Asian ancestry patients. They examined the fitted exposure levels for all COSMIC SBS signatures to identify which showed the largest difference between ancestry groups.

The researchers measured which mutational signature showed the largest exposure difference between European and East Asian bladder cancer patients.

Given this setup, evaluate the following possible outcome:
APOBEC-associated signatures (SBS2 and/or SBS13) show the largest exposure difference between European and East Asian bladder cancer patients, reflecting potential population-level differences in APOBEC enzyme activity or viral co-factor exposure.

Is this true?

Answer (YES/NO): YES